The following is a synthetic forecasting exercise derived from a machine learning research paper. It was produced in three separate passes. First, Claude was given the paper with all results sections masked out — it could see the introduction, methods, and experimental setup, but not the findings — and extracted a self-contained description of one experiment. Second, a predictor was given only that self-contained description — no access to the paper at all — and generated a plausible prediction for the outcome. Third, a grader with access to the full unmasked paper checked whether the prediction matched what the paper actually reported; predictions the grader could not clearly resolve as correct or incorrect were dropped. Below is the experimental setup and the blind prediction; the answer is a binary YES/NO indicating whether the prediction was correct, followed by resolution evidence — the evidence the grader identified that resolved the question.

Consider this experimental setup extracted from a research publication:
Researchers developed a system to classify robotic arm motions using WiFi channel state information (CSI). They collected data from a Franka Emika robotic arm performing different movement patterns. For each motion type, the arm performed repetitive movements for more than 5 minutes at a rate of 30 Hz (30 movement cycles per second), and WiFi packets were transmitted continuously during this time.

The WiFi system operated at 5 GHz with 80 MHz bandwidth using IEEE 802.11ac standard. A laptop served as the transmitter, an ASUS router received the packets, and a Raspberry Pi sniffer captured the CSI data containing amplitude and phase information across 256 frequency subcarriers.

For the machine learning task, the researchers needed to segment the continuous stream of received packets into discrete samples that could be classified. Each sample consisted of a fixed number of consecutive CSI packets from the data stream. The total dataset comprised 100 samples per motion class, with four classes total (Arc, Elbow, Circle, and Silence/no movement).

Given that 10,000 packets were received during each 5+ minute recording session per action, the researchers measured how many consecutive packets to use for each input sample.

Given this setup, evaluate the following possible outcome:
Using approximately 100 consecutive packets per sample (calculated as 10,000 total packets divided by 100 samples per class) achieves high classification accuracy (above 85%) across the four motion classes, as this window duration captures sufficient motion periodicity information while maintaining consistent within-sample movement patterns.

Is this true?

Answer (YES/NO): NO